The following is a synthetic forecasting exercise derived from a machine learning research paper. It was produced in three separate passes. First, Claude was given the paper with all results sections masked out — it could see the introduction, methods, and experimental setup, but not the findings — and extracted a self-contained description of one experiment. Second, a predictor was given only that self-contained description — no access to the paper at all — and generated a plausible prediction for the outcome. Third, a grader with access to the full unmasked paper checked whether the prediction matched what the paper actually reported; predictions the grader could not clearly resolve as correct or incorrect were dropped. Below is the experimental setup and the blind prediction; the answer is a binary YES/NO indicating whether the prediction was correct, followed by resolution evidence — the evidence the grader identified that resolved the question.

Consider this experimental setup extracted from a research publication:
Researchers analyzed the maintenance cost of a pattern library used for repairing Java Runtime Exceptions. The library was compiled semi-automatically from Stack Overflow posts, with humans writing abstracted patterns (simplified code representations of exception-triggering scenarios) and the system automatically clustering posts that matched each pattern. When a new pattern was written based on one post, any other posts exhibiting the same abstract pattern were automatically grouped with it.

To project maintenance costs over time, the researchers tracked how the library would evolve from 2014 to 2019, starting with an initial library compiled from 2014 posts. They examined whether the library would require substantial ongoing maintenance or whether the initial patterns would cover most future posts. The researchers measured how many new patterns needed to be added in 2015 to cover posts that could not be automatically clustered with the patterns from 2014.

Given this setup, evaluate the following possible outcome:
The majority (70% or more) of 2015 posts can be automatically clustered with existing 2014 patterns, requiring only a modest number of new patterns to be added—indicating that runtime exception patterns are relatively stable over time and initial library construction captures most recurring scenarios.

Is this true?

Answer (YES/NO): YES